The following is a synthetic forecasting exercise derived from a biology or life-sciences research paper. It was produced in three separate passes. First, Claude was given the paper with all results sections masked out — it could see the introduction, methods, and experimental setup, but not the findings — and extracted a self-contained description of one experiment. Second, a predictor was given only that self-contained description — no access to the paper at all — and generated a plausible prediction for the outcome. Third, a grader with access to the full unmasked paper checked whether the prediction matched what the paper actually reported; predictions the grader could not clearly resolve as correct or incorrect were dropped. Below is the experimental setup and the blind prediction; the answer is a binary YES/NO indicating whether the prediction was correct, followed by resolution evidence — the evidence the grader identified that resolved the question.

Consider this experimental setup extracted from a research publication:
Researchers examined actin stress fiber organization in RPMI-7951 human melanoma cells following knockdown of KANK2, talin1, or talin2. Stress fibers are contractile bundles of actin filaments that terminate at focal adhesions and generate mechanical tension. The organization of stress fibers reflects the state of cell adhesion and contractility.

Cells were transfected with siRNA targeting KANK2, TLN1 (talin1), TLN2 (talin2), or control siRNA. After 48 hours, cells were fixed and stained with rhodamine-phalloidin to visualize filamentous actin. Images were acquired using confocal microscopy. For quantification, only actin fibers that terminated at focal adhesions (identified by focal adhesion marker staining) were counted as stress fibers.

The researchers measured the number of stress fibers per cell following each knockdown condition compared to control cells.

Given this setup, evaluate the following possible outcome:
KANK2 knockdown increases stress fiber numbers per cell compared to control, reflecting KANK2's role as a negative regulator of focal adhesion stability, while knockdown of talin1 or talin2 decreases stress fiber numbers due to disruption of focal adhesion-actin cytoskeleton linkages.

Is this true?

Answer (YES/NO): NO